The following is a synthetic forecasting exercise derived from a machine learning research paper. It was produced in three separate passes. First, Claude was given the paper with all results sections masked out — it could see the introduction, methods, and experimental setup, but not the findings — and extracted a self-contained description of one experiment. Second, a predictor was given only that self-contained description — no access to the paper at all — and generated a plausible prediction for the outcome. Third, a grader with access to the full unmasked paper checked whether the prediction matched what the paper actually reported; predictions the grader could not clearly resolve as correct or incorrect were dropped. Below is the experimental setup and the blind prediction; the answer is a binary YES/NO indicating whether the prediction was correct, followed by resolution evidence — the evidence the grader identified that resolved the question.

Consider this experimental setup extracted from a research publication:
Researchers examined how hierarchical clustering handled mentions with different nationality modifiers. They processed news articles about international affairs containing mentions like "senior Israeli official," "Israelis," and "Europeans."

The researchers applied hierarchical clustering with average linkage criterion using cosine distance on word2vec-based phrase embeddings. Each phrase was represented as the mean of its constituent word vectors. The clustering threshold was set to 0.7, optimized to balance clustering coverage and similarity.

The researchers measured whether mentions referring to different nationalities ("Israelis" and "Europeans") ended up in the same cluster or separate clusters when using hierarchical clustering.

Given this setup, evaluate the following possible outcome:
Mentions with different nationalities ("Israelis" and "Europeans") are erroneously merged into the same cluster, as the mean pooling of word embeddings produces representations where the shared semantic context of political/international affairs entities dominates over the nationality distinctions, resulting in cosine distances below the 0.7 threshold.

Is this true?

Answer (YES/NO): YES